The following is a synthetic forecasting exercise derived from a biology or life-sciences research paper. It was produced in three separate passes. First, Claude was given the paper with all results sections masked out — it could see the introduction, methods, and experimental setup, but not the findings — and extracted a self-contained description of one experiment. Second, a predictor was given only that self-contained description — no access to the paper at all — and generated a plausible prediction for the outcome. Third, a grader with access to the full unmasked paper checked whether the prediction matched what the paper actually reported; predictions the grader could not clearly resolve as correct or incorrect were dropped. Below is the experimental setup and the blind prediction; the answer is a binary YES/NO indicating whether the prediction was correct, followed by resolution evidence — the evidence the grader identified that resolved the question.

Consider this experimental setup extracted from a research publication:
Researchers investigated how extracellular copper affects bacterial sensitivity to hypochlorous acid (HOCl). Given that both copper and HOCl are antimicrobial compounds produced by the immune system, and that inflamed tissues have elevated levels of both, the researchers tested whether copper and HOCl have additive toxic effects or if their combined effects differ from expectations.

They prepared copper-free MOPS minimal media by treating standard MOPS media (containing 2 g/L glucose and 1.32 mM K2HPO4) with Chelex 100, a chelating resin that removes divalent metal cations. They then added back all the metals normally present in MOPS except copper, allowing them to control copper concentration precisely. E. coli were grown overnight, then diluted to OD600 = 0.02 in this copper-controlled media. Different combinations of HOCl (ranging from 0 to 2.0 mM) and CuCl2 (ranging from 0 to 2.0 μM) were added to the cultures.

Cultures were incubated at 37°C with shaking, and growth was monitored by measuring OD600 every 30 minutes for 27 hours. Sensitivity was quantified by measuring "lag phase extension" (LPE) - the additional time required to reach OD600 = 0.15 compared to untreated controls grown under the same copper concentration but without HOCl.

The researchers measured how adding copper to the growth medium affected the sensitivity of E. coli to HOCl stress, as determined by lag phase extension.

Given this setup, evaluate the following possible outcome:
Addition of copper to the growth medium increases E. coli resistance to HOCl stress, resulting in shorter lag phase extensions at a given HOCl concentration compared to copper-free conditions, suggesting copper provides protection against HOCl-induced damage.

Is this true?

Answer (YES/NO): YES